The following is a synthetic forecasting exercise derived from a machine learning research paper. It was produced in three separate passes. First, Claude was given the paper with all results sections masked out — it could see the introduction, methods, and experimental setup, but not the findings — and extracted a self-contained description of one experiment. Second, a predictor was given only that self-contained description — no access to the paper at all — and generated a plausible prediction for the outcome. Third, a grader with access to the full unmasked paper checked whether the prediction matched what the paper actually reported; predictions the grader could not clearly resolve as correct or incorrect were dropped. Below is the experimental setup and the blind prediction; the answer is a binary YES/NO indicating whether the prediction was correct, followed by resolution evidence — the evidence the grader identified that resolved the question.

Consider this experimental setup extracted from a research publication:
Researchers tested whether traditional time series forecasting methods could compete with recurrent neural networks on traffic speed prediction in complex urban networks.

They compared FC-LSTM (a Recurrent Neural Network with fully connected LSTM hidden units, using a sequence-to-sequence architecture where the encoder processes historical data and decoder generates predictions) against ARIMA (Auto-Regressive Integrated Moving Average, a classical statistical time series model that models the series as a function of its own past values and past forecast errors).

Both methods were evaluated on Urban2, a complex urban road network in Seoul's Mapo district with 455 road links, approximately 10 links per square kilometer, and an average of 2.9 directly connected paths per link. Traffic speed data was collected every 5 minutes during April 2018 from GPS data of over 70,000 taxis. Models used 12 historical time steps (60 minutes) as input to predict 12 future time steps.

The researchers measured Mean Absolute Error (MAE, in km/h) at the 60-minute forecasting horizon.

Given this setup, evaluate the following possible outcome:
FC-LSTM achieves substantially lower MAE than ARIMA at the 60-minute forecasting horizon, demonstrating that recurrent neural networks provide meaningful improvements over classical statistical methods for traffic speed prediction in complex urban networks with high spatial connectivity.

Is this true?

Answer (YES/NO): NO